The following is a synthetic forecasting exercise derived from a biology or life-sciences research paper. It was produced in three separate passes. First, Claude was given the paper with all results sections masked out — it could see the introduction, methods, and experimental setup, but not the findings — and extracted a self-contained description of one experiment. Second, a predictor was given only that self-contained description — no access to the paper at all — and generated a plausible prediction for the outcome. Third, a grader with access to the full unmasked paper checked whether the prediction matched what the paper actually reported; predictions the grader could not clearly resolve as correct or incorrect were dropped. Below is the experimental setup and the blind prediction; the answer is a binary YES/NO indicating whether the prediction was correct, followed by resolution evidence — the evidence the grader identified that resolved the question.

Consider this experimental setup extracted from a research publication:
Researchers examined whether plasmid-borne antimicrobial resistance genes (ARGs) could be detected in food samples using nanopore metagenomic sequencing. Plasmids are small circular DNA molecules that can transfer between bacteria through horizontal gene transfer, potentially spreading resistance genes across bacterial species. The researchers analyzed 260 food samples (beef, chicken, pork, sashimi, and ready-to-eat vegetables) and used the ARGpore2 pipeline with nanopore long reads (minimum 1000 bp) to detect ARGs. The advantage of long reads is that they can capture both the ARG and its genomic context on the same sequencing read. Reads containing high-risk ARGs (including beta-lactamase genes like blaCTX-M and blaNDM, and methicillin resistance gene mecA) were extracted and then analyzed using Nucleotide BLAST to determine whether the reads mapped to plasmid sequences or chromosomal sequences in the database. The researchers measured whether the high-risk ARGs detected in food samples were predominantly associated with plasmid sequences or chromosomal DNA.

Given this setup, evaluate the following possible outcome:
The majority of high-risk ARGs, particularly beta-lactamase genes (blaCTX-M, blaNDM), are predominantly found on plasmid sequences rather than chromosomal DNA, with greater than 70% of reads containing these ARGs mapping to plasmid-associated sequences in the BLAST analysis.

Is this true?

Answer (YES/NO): NO